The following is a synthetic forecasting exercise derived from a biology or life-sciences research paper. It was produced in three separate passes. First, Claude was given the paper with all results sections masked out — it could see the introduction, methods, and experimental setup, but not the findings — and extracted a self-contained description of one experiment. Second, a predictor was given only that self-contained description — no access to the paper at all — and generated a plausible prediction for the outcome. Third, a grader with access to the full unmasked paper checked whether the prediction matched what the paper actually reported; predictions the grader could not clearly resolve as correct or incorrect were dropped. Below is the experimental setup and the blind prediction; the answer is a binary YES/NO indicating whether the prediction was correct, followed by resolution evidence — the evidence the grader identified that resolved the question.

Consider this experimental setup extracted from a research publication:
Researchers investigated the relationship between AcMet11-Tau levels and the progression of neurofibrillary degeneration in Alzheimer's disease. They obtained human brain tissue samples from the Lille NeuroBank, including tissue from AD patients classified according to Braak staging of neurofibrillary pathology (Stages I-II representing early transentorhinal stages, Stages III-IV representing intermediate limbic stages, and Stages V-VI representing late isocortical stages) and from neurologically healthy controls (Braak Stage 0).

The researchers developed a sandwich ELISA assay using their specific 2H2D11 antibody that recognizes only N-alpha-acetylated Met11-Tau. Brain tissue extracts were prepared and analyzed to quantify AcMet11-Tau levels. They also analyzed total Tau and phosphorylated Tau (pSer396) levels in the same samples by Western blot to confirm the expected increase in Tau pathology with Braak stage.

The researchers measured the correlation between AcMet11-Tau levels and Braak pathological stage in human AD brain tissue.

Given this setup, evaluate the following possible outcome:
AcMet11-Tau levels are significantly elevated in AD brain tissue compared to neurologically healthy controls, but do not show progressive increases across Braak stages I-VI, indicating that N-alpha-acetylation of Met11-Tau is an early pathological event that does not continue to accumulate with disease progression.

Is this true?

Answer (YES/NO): NO